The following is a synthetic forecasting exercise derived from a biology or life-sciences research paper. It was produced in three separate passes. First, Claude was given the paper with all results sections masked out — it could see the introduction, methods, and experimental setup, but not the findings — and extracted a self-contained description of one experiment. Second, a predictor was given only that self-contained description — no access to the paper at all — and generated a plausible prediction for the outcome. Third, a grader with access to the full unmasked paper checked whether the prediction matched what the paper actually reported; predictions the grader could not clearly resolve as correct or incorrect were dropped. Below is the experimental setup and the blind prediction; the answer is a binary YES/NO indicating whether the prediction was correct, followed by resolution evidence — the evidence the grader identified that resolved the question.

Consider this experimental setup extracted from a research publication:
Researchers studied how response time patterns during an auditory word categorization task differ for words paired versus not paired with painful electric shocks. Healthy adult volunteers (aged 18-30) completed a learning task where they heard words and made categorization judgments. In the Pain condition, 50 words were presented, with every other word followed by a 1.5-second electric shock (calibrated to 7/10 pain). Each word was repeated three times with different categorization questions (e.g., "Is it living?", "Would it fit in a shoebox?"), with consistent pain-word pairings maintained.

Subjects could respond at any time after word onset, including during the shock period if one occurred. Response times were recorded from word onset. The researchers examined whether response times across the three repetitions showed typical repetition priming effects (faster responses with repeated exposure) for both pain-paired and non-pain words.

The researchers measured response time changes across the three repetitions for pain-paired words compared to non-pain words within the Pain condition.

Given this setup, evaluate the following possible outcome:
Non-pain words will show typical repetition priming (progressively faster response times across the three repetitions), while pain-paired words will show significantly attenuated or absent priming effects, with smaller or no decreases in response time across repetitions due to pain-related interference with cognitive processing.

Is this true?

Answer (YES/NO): NO